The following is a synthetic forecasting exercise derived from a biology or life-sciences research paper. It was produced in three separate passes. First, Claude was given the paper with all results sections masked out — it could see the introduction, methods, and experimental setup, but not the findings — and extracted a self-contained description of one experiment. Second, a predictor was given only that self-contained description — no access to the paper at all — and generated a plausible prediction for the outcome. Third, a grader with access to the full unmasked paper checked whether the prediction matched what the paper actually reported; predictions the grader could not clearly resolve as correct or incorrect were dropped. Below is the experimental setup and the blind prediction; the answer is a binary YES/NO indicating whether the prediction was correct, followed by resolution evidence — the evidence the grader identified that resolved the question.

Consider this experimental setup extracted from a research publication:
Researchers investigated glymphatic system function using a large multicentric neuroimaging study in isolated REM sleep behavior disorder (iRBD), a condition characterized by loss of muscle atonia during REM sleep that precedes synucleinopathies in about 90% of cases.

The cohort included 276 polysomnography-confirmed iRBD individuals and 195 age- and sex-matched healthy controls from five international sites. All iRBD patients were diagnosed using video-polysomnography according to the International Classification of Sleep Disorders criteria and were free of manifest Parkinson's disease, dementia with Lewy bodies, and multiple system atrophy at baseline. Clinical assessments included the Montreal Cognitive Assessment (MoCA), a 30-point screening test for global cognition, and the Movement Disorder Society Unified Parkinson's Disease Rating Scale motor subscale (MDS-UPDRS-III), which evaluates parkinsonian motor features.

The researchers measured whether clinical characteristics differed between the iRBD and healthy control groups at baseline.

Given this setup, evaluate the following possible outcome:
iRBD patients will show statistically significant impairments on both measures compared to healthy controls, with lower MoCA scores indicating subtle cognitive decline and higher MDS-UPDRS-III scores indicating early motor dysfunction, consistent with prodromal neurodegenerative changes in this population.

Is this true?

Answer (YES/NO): YES